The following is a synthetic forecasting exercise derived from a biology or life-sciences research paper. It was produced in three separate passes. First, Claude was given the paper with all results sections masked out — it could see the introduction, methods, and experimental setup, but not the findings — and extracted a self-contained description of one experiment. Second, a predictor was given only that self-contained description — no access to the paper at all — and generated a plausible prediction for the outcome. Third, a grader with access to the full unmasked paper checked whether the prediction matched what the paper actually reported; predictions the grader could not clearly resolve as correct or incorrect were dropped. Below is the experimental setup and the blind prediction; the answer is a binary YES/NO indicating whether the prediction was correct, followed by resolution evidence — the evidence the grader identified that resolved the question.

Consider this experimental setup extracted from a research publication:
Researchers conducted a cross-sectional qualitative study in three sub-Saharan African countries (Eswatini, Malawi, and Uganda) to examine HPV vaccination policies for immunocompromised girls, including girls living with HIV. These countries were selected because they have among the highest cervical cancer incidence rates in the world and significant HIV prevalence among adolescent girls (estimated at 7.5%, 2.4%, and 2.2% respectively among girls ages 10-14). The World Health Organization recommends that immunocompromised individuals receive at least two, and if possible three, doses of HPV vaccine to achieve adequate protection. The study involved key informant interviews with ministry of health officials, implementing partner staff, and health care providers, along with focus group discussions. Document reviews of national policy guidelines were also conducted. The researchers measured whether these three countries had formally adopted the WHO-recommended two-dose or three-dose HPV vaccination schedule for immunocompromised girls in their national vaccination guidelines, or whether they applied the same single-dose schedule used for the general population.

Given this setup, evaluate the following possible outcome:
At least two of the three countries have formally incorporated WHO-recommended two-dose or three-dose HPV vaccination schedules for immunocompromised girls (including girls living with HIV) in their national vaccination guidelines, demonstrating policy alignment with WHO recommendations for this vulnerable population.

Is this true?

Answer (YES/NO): NO